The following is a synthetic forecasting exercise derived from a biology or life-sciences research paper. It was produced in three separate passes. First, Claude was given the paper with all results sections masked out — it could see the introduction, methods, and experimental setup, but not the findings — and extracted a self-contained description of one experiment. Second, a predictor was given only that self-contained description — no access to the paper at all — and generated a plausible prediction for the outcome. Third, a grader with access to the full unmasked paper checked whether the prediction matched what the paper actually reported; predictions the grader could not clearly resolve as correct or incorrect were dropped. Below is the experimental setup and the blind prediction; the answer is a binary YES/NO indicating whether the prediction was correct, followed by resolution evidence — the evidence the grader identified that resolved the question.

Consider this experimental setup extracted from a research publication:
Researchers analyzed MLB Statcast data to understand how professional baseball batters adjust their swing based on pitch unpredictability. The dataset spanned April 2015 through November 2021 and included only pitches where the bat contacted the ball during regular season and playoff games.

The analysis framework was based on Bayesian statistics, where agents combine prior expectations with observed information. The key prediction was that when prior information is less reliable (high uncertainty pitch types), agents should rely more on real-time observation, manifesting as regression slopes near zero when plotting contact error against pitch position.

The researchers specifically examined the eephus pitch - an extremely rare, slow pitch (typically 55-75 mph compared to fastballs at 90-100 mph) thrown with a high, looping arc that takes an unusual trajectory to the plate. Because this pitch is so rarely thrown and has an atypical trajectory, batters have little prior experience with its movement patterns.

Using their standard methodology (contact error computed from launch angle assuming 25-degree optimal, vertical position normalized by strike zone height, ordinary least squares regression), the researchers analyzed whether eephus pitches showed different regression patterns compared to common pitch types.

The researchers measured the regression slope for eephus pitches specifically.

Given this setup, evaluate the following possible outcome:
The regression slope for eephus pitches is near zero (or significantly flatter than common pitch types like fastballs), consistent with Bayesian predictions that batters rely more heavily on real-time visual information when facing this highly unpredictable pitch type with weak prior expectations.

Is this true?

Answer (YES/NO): YES